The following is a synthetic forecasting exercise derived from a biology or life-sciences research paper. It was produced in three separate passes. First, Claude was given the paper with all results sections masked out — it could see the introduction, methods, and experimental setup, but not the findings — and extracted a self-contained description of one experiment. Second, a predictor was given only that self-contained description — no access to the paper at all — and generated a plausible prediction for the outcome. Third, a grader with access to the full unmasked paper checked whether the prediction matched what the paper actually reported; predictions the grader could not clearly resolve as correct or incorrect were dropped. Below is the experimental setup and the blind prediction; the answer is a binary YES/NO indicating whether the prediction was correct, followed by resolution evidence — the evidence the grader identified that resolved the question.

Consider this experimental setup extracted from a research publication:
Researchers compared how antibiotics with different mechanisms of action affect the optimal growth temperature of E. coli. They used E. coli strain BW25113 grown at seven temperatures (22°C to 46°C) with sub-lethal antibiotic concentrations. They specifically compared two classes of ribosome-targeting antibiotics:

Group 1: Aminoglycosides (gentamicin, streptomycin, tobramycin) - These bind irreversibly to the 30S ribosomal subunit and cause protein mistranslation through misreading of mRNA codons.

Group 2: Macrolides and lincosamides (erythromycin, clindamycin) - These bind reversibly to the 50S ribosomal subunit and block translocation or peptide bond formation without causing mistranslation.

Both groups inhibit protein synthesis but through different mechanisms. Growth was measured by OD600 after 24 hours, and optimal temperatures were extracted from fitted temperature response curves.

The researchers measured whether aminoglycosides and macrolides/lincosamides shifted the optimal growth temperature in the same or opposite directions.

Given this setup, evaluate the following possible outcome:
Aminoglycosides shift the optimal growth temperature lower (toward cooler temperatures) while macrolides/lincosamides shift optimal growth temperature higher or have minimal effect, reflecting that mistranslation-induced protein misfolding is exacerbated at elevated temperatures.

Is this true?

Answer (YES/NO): YES